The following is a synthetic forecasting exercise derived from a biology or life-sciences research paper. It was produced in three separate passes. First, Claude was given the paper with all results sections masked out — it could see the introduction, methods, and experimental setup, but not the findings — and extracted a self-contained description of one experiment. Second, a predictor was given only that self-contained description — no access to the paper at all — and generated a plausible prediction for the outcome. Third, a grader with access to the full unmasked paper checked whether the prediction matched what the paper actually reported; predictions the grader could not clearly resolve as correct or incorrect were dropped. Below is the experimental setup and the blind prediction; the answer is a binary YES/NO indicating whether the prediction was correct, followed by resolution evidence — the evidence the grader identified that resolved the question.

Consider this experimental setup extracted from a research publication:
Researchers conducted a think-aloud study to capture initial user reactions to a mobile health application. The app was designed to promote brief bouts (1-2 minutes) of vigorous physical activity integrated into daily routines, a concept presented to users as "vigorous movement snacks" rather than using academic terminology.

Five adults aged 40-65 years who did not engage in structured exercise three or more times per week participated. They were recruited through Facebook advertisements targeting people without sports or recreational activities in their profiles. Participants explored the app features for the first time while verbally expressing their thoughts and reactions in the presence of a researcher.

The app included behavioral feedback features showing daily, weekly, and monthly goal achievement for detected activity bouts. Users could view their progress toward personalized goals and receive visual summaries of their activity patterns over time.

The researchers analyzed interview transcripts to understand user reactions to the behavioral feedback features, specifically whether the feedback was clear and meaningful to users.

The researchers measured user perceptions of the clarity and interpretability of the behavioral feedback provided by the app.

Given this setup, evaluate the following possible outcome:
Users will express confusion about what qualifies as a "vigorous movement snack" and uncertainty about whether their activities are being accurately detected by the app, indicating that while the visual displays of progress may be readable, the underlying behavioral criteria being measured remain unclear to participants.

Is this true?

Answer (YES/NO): YES